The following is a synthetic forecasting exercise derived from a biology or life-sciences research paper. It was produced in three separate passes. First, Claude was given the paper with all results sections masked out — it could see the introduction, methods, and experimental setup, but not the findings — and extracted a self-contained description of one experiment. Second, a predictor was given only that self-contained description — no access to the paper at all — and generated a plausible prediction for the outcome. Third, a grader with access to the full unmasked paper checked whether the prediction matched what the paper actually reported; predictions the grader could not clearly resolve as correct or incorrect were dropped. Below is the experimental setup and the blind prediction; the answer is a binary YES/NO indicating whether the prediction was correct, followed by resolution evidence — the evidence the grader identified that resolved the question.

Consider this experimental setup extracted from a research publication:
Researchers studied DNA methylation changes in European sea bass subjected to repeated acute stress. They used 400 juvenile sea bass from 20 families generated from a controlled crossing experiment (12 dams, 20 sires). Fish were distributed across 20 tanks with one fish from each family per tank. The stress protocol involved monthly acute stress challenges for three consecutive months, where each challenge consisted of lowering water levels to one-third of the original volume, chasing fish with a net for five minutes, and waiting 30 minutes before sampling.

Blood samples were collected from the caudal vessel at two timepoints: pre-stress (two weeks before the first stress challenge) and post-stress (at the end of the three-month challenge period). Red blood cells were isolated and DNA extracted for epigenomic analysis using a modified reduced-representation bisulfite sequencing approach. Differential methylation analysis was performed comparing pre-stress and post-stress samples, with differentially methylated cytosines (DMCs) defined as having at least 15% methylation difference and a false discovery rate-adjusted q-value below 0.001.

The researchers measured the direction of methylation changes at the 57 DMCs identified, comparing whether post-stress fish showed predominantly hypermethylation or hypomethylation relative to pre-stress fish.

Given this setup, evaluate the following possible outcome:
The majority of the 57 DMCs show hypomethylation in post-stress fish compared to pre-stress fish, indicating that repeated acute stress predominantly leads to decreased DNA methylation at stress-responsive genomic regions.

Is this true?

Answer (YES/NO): NO